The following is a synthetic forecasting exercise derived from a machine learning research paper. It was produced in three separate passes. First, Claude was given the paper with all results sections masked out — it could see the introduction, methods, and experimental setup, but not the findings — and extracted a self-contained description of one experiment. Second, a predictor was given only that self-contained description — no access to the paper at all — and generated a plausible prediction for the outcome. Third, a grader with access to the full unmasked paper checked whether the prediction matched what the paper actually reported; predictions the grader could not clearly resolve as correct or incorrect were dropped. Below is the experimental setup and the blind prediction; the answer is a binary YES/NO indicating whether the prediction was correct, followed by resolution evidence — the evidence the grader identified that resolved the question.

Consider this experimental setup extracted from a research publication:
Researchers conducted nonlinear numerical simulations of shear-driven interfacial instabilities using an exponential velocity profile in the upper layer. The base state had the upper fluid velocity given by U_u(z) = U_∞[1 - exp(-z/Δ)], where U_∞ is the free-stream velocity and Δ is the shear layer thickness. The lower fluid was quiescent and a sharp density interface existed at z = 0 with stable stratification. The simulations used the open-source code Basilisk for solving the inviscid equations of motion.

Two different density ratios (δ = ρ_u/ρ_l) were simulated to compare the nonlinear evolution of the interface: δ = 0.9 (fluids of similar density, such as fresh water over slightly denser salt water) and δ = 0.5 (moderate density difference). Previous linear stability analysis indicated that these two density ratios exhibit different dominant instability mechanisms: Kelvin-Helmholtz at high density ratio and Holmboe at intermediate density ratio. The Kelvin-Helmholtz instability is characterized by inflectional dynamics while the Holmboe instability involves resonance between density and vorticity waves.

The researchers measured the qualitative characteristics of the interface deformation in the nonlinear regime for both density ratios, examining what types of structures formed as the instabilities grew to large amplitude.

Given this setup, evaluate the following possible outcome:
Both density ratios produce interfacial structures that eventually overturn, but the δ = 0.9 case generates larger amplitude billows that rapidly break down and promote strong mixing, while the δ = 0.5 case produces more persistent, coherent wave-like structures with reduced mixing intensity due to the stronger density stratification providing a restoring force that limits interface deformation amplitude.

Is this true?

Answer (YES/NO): NO